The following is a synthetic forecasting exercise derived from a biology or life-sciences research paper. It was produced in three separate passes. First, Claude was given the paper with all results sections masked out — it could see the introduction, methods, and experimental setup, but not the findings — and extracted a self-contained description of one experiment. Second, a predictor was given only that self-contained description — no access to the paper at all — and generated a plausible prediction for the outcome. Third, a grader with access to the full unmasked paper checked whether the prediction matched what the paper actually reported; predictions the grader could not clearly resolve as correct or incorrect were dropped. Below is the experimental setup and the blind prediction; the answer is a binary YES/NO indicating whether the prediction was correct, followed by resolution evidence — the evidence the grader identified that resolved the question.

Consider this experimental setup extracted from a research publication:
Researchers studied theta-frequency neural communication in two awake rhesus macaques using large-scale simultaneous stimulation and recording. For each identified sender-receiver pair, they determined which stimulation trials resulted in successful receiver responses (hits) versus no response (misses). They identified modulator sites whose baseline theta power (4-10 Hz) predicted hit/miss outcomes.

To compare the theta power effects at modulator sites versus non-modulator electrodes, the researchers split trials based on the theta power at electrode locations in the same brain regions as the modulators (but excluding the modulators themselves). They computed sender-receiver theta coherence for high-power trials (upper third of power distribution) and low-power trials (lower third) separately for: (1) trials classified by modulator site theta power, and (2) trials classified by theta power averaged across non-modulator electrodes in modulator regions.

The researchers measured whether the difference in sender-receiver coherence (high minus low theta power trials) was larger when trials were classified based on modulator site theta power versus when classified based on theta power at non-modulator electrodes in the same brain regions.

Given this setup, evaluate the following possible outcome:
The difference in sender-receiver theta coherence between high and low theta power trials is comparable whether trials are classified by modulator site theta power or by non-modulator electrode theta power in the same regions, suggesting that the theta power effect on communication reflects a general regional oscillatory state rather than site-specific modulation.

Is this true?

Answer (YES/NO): NO